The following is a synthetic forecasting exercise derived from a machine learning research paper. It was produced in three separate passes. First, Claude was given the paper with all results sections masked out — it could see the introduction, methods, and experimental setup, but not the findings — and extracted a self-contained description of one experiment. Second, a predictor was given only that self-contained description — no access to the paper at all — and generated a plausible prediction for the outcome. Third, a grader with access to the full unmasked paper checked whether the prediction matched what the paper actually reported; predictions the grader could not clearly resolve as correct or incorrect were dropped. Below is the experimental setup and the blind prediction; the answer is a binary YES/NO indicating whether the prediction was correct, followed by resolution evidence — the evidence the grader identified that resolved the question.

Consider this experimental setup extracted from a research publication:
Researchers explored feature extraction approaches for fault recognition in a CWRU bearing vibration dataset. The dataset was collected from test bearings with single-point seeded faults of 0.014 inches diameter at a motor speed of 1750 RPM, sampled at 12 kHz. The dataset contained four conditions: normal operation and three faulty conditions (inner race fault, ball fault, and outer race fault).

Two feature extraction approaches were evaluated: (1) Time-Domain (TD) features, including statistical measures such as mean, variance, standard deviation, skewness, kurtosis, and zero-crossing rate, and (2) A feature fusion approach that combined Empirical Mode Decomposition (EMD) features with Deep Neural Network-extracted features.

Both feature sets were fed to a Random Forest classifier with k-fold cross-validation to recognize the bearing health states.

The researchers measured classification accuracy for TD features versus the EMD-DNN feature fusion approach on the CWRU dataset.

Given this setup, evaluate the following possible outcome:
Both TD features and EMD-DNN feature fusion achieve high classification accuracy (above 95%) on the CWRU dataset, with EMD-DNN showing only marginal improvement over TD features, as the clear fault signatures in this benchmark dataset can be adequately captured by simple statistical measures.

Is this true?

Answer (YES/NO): YES